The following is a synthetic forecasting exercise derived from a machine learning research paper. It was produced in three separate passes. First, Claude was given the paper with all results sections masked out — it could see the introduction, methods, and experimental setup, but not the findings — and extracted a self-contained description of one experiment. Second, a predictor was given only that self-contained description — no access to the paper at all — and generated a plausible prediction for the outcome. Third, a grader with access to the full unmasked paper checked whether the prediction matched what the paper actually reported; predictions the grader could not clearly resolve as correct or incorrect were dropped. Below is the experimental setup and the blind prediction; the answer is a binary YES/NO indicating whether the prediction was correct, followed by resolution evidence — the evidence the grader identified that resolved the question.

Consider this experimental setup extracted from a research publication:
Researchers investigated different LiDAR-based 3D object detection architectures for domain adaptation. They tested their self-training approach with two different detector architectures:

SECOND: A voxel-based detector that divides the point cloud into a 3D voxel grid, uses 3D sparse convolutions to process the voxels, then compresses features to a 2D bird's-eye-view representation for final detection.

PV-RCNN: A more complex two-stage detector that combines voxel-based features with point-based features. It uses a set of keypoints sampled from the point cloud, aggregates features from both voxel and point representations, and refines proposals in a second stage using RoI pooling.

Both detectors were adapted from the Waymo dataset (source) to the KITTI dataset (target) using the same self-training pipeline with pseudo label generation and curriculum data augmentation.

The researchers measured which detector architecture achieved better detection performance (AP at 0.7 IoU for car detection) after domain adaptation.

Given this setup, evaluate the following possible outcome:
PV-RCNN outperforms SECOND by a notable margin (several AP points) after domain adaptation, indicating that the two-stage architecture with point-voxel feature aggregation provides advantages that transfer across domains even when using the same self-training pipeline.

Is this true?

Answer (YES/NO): YES